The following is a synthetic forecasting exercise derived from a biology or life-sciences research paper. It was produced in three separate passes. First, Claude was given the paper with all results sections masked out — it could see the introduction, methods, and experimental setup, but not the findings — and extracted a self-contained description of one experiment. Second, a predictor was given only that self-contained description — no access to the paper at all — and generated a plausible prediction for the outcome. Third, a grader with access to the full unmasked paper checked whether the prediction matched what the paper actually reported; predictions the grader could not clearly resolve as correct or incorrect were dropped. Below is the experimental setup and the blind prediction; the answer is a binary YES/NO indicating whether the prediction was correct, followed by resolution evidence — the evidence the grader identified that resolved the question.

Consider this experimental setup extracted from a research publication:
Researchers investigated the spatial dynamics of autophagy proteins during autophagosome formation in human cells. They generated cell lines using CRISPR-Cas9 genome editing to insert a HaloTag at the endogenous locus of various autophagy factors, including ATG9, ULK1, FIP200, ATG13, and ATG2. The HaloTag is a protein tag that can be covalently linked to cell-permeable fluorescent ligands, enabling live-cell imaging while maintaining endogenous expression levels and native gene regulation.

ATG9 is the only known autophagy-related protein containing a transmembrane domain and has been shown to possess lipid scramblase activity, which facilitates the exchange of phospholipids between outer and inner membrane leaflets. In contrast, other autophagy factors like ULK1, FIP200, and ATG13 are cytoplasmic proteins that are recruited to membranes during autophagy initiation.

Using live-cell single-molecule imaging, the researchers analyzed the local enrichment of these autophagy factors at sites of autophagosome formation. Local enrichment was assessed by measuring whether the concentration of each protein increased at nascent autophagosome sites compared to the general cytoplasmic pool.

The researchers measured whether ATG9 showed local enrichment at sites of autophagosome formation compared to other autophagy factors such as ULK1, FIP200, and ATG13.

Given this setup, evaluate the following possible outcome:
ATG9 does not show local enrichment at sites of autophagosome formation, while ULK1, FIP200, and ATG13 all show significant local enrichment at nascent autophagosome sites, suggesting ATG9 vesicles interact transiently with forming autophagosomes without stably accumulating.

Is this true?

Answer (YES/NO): YES